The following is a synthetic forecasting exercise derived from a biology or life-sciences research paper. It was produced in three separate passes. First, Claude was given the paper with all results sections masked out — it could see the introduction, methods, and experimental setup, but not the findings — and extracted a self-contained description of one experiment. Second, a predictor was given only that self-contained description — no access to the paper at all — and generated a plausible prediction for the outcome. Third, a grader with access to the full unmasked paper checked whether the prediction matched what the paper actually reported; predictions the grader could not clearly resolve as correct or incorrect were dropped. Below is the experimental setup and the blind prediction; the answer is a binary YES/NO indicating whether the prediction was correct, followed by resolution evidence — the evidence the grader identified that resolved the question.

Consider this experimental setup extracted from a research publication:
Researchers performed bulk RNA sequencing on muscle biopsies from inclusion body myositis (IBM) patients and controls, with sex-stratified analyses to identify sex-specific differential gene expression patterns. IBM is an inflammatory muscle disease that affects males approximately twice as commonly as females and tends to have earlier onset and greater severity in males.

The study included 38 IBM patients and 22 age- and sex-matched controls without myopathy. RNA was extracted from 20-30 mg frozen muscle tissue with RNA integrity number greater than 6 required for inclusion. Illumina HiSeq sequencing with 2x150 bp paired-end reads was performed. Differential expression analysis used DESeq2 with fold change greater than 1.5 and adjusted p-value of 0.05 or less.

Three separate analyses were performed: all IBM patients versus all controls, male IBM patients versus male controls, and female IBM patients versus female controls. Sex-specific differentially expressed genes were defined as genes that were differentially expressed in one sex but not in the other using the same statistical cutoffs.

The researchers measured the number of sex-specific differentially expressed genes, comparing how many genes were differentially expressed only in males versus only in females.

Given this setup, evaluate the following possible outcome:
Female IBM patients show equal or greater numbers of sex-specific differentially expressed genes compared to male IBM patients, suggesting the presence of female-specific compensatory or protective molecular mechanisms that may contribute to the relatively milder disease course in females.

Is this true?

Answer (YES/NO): NO